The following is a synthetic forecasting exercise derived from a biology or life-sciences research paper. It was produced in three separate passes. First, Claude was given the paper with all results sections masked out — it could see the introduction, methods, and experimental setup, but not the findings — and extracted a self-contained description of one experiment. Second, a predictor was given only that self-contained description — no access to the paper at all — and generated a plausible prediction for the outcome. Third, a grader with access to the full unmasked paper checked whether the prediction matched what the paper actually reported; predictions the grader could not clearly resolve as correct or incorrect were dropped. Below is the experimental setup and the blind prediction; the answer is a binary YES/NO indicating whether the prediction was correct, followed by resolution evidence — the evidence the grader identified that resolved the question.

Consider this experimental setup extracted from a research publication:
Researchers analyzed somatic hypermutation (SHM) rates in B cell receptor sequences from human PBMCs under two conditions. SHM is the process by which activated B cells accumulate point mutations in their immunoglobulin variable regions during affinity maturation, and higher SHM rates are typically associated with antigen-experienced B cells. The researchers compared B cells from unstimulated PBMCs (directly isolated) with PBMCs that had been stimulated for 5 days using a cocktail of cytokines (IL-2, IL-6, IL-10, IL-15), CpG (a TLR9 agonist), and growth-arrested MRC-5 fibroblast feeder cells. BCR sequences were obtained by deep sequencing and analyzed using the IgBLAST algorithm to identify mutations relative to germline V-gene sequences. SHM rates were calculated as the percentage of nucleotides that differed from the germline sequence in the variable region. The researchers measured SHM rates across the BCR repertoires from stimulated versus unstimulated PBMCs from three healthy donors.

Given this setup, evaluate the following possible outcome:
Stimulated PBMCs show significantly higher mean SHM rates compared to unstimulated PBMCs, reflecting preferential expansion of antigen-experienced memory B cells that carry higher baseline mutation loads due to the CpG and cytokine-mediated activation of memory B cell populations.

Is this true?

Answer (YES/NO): YES